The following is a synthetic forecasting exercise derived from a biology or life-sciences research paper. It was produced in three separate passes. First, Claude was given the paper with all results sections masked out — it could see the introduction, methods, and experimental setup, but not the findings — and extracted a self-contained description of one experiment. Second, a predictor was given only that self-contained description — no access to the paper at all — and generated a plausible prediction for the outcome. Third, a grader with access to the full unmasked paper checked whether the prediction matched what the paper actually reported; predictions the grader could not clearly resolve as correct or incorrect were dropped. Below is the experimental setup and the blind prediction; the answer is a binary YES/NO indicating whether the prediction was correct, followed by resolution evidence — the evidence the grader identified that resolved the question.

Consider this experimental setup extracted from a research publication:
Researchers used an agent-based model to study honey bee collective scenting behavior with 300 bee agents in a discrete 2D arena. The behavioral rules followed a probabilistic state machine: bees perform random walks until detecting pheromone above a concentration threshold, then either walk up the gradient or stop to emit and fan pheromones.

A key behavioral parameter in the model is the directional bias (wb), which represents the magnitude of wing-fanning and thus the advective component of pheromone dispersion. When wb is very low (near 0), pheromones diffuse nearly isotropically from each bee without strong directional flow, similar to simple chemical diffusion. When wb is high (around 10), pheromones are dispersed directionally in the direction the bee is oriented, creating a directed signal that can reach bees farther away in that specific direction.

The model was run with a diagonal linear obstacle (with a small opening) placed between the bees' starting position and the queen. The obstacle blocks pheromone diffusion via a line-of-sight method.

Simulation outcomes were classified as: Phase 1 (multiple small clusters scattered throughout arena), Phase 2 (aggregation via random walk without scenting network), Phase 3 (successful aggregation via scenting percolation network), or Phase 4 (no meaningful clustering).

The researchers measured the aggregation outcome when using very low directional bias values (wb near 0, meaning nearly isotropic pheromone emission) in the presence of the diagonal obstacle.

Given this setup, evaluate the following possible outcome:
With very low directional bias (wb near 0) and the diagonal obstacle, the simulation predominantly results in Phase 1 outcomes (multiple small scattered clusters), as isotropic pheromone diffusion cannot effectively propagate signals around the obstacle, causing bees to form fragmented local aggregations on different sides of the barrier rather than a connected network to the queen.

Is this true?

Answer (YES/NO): YES